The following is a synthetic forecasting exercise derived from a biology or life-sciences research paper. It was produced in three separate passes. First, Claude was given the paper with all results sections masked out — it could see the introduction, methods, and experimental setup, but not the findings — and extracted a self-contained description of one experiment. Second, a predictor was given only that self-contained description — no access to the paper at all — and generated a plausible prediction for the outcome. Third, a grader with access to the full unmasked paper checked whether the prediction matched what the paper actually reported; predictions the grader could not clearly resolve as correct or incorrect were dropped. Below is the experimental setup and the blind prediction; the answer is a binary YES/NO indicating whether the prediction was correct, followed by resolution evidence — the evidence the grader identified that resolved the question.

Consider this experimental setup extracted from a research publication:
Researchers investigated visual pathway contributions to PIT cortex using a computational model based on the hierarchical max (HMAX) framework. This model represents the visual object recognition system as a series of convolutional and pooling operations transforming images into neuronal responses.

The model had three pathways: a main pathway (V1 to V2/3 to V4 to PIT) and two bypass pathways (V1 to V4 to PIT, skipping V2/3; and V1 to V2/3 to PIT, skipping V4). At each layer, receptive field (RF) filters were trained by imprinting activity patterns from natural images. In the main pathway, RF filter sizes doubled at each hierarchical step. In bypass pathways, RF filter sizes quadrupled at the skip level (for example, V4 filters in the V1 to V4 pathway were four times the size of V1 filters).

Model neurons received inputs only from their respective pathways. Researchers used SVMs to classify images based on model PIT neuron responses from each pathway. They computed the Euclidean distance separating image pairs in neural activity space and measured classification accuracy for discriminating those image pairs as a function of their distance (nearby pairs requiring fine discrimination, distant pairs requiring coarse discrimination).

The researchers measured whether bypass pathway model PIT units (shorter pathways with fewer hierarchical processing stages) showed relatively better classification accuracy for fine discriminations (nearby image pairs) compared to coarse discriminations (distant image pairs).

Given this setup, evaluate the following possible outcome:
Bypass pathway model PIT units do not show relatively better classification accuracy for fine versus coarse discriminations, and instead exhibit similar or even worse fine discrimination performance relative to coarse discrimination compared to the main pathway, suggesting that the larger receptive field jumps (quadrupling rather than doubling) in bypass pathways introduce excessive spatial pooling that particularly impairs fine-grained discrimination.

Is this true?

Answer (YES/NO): NO